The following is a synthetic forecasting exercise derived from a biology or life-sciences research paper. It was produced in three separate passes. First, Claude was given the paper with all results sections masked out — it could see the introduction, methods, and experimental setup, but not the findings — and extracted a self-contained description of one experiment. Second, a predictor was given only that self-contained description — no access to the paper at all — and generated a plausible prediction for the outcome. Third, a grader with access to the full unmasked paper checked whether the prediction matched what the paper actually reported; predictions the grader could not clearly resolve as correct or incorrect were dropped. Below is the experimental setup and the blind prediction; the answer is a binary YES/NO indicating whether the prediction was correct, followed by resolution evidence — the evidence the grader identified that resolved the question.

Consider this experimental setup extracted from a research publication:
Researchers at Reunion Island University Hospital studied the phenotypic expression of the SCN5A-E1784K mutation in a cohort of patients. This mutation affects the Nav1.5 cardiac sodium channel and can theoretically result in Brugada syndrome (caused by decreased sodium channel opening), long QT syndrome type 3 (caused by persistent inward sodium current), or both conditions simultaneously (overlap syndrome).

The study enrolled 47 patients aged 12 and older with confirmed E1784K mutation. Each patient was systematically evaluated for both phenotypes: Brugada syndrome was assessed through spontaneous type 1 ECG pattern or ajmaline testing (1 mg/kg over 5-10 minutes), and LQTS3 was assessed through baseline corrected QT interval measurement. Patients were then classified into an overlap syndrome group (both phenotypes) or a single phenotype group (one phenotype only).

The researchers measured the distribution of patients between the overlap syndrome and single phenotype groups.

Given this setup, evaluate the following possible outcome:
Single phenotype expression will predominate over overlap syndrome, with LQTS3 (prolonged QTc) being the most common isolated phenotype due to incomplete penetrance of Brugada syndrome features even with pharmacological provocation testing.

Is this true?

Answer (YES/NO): NO